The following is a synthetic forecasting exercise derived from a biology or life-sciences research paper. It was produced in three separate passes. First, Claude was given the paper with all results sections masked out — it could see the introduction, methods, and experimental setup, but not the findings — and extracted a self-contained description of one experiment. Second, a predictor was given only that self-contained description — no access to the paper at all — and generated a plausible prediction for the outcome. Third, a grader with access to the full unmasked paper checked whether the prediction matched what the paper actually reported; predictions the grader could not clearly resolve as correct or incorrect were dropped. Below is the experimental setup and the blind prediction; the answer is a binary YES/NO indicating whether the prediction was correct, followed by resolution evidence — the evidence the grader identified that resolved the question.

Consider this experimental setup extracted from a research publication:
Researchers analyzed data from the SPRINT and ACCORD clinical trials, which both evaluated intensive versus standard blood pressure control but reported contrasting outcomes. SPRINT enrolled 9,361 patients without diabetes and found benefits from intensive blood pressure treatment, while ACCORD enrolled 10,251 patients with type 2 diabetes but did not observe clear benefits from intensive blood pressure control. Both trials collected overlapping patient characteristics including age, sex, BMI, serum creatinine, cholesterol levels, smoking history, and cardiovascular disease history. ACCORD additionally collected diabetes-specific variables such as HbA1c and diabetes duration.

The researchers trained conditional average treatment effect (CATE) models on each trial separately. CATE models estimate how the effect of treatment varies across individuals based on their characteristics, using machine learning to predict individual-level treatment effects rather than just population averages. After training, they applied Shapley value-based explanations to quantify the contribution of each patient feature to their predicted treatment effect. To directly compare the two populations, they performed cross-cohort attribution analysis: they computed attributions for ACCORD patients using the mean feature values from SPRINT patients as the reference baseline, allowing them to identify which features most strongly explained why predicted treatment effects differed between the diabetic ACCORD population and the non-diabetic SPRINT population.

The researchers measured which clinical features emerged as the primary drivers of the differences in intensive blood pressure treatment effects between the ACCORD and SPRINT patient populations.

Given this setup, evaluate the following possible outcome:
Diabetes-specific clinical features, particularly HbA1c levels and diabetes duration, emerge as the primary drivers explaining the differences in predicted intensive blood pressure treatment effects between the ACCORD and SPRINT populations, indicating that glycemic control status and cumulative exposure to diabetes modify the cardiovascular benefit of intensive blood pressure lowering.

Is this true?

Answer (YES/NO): NO